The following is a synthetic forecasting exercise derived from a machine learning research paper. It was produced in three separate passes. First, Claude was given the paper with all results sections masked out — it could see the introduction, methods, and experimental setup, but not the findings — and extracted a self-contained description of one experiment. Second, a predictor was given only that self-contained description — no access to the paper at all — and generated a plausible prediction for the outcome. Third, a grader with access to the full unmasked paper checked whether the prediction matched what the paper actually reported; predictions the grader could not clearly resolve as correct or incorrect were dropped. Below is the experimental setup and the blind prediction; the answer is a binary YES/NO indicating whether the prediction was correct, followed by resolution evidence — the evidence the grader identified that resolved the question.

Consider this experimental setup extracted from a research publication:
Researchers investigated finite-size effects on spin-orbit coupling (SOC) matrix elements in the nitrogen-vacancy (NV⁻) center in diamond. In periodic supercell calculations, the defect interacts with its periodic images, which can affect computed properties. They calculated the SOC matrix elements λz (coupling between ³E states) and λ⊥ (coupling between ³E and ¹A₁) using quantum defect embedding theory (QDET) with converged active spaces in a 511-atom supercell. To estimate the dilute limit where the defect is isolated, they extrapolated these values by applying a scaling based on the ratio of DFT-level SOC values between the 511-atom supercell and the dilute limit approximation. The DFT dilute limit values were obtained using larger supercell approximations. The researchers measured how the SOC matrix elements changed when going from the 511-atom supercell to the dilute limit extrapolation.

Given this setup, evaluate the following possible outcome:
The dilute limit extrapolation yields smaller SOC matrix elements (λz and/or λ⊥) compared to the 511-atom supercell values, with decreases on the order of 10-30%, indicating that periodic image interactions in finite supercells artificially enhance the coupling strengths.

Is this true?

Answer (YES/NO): YES